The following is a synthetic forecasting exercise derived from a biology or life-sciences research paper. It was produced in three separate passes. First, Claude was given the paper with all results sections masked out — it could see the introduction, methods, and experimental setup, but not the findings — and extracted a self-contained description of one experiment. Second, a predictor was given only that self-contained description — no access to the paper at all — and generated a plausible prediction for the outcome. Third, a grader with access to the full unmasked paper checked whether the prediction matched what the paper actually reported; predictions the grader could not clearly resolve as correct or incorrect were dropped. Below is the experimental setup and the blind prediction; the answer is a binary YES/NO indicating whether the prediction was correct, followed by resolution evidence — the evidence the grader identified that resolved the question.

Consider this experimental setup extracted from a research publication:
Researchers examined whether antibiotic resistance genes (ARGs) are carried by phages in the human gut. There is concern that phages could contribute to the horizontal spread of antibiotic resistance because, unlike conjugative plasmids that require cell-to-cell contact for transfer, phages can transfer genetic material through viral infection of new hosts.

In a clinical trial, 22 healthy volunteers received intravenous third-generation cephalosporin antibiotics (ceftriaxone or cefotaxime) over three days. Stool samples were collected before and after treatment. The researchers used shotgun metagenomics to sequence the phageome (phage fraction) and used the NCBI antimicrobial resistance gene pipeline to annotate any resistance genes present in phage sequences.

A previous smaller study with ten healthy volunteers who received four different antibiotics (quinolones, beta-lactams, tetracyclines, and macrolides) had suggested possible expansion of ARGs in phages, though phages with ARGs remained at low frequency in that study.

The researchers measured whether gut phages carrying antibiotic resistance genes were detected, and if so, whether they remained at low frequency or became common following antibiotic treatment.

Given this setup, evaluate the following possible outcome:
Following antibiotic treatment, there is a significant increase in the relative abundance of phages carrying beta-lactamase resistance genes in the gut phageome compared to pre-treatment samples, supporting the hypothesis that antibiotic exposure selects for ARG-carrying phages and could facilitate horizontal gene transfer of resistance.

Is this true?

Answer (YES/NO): NO